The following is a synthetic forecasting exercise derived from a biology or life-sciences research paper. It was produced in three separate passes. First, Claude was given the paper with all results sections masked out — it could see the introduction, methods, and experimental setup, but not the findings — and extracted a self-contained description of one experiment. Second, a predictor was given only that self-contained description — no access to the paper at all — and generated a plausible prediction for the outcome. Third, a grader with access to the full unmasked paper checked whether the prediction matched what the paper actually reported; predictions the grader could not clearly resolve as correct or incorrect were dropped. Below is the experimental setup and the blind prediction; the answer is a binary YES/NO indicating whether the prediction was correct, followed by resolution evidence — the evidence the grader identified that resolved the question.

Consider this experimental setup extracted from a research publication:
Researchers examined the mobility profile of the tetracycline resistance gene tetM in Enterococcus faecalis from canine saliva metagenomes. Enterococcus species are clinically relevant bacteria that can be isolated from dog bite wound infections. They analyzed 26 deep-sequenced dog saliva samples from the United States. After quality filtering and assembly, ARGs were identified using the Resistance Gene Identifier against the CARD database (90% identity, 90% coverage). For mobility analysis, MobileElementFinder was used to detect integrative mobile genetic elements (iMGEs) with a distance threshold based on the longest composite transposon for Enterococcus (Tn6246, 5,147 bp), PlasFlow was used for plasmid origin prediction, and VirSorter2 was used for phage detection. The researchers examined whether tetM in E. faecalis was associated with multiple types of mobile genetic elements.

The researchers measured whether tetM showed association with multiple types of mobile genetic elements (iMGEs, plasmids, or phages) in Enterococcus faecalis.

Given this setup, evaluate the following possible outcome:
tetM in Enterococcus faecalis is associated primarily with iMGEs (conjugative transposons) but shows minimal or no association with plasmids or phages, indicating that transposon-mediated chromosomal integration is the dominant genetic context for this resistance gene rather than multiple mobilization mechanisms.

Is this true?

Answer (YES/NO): NO